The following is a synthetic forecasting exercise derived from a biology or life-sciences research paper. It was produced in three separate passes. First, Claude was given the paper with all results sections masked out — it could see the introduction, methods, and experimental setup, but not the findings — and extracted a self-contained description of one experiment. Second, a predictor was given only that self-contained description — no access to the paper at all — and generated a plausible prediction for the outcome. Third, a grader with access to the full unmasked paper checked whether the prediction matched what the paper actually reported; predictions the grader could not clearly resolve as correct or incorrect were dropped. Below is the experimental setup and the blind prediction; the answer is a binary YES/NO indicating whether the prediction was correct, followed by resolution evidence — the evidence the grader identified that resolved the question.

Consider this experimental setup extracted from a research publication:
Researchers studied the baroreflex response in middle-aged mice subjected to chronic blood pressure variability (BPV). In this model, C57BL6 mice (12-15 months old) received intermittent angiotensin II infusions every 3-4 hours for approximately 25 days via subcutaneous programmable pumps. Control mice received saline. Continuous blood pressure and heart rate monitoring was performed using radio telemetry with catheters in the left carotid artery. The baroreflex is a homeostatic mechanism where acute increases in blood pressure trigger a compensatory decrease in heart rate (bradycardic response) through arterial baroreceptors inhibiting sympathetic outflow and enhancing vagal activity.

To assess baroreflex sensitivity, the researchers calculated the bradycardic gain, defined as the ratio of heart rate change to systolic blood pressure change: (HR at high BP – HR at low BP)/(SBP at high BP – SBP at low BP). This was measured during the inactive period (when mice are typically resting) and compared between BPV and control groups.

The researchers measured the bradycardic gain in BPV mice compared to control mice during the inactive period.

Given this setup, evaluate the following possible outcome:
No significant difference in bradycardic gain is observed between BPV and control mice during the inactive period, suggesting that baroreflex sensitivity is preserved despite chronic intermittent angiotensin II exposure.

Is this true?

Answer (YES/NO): NO